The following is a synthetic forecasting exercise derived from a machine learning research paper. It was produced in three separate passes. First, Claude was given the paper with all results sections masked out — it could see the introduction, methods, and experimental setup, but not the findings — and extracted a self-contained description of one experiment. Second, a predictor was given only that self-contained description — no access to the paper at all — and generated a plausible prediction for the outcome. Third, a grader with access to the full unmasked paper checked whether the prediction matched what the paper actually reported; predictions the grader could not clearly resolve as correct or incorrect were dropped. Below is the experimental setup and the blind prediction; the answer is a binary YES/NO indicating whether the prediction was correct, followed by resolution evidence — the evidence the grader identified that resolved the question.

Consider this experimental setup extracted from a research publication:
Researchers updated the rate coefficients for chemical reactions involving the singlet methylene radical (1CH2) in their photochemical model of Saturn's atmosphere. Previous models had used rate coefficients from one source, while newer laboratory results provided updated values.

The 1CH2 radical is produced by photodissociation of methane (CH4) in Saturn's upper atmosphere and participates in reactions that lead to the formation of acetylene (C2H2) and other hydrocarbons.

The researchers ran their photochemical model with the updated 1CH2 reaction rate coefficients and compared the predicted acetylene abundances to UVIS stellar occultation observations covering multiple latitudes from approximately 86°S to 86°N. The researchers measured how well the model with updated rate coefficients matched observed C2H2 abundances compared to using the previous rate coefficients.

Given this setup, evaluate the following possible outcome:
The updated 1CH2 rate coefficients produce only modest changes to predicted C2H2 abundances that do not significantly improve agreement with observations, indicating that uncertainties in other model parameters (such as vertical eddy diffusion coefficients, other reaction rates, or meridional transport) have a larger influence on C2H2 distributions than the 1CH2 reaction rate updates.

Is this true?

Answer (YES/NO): NO